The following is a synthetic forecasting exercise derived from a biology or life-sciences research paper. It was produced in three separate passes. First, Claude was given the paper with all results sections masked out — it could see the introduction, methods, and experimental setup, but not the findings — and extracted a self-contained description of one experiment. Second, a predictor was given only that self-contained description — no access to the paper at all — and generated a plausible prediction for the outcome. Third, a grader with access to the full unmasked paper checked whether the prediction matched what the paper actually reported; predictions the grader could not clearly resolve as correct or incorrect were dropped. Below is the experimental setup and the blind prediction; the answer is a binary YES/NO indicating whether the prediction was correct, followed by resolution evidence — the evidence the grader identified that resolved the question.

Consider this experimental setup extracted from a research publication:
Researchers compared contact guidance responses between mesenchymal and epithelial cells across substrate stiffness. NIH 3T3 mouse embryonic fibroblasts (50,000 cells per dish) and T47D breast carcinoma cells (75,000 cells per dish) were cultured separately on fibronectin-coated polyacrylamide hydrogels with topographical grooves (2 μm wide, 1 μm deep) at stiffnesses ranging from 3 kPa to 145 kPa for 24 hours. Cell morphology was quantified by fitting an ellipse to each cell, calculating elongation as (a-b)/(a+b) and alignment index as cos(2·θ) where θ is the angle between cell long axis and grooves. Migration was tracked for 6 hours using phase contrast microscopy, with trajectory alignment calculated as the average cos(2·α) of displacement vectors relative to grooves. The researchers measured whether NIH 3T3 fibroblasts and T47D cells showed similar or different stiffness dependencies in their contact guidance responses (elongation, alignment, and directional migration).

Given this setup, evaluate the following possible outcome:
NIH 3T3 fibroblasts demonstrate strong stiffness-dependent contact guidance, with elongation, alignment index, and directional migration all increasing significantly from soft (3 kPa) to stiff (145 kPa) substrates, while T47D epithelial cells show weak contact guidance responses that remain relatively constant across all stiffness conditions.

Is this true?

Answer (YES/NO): NO